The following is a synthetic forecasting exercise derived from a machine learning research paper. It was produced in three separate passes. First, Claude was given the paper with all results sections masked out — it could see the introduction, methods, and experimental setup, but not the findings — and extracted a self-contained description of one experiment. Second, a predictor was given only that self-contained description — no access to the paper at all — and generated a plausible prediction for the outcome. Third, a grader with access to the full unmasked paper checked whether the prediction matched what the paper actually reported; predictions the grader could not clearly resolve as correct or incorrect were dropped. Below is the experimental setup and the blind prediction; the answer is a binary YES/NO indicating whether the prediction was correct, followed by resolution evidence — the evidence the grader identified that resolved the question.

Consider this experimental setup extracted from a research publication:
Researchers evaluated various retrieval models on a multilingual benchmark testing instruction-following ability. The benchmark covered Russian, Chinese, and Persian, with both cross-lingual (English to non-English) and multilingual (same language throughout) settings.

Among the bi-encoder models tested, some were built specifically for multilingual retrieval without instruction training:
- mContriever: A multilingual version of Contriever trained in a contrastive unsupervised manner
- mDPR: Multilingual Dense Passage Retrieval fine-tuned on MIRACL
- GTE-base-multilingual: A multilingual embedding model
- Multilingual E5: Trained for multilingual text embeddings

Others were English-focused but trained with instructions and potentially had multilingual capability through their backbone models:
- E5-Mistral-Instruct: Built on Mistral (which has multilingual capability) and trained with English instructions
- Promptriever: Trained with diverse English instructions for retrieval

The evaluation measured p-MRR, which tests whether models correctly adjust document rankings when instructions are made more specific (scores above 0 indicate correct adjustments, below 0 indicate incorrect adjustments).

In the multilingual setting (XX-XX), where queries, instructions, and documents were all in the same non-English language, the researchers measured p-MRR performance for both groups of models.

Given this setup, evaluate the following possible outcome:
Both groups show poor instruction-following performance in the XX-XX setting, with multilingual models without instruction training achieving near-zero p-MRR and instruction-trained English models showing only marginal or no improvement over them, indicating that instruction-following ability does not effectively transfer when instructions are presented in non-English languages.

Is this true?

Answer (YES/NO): NO